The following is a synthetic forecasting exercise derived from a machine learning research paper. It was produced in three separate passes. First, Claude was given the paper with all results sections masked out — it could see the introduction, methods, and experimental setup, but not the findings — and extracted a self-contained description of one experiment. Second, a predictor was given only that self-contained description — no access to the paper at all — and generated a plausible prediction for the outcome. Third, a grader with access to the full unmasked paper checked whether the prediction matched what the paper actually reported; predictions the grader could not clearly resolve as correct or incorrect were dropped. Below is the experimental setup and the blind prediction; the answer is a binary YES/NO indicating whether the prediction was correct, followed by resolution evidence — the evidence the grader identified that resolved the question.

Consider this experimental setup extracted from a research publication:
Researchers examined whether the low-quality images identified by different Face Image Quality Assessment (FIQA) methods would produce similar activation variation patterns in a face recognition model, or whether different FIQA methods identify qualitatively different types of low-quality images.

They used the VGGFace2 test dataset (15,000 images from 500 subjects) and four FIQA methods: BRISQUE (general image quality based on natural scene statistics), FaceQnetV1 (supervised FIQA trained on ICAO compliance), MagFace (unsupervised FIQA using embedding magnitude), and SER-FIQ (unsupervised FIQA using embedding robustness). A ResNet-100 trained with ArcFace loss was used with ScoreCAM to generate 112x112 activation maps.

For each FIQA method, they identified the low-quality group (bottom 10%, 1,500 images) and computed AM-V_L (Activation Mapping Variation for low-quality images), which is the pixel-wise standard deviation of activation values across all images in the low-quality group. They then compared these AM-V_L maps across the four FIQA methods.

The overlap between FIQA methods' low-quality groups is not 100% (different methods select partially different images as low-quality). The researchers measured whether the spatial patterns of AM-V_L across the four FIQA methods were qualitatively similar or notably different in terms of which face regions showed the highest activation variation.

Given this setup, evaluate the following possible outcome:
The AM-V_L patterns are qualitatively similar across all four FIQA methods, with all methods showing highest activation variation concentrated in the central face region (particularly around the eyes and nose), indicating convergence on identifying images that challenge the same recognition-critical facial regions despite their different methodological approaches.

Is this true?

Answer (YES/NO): NO